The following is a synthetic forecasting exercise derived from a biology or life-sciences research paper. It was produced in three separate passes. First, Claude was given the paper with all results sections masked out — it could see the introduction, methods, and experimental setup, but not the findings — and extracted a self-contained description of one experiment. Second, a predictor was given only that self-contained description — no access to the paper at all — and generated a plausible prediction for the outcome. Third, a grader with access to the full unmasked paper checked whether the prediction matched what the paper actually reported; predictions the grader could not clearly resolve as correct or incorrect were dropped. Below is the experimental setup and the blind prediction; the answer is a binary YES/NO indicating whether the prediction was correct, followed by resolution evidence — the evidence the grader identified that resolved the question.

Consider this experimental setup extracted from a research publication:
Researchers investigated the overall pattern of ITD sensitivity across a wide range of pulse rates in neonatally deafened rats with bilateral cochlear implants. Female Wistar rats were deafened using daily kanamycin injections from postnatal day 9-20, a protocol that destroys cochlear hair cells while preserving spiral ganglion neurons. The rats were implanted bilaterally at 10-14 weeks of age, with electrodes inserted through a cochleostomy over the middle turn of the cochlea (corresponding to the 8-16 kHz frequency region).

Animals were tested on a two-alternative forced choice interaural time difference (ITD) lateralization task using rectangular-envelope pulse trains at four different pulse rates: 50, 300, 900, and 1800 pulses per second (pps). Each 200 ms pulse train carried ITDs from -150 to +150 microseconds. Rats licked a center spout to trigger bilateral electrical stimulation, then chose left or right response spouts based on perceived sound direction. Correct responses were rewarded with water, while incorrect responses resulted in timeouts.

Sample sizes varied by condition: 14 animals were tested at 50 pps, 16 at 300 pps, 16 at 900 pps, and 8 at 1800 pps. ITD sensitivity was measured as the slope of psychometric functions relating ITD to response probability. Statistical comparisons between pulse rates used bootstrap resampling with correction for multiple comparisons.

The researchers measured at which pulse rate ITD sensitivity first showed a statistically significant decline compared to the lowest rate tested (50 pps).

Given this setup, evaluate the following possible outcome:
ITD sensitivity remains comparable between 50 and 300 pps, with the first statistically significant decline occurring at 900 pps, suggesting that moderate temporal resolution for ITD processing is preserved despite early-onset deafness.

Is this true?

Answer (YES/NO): NO